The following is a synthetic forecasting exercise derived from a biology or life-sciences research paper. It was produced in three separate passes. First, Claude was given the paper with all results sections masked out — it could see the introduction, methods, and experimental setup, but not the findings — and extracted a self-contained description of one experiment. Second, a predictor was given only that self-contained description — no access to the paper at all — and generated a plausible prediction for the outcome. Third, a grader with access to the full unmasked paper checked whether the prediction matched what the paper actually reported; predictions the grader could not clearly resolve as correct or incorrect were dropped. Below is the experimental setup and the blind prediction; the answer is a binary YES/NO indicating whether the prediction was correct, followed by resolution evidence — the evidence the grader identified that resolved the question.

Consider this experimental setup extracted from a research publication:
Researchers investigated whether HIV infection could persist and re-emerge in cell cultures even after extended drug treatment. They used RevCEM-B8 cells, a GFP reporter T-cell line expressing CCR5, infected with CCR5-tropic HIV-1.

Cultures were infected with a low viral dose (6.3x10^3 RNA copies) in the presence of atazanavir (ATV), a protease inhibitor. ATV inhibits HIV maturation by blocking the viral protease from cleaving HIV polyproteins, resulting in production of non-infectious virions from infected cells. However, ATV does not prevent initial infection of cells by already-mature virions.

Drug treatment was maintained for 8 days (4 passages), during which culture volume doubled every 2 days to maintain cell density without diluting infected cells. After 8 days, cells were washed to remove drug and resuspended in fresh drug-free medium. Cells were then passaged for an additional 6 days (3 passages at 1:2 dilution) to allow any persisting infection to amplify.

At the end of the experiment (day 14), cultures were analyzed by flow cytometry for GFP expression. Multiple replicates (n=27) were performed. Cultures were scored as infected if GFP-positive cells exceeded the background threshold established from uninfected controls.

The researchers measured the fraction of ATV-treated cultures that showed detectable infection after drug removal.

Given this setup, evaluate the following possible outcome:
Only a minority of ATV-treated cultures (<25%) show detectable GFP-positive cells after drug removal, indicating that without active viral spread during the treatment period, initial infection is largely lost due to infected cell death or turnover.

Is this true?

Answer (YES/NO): NO